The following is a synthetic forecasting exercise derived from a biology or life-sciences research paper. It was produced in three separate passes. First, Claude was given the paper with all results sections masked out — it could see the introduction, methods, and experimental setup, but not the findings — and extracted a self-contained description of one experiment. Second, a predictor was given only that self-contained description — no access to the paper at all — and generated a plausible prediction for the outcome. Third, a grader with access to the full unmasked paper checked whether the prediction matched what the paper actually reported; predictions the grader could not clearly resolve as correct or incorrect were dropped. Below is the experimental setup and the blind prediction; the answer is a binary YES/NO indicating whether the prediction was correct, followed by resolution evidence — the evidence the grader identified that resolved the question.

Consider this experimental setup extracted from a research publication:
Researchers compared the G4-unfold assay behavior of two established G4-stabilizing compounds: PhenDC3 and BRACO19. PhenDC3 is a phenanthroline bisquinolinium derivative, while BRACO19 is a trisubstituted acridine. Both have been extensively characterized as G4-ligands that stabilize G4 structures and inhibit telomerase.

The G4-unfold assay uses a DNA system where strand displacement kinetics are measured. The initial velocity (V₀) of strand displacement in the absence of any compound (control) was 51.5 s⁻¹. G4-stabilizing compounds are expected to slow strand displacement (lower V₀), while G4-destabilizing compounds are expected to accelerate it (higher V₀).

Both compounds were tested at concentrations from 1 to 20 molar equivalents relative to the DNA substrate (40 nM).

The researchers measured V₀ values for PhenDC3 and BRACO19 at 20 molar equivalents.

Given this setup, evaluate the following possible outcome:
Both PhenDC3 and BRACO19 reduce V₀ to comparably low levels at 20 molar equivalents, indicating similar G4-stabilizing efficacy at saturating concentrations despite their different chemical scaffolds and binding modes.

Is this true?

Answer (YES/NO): NO